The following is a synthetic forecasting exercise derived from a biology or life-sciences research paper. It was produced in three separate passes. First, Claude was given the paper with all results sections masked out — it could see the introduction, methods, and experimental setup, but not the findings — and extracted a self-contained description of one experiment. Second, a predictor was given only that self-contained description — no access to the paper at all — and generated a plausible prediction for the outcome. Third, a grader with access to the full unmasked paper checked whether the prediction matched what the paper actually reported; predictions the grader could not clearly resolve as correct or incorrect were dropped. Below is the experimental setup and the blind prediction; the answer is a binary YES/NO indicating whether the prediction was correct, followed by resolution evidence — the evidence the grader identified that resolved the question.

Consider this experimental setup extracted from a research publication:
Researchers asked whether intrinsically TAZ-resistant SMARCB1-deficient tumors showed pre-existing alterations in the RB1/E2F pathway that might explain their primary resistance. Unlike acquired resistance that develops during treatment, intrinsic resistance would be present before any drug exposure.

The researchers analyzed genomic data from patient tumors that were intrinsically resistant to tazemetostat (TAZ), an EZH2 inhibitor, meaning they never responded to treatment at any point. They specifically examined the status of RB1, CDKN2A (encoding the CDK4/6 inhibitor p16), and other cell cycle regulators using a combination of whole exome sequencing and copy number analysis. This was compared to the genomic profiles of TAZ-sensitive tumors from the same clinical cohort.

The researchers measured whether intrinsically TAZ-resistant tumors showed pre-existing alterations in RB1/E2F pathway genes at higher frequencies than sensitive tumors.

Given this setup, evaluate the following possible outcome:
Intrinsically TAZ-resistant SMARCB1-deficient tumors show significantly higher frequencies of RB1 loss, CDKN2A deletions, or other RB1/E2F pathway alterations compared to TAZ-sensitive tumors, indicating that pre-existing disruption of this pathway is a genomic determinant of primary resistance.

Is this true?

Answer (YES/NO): YES